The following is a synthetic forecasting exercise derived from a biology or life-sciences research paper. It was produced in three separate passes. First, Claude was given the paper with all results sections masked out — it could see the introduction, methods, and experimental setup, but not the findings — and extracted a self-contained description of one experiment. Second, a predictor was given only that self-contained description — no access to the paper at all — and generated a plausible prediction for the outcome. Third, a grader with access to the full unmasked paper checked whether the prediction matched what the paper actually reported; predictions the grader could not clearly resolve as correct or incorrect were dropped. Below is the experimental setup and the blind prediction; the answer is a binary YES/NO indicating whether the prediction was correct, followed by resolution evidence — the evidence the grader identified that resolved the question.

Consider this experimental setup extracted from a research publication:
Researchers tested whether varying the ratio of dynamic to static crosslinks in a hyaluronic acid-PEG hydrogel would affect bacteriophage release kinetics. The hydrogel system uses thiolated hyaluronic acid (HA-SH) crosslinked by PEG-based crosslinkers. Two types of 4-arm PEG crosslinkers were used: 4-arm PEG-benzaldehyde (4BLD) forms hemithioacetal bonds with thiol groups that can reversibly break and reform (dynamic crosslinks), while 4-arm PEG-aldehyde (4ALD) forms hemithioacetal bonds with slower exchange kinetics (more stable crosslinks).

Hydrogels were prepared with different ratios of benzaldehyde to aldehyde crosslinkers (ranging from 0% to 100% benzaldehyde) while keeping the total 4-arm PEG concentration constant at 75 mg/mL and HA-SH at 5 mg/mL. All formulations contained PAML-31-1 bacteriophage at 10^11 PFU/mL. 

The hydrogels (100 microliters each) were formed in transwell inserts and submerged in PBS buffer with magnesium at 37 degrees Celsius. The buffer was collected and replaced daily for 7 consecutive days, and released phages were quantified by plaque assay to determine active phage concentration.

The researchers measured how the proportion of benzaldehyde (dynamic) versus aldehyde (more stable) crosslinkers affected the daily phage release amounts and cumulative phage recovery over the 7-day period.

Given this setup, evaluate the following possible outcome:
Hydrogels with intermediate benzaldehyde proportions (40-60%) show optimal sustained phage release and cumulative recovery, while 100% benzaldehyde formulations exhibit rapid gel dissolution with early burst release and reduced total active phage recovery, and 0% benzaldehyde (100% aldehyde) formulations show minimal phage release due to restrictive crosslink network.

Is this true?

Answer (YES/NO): NO